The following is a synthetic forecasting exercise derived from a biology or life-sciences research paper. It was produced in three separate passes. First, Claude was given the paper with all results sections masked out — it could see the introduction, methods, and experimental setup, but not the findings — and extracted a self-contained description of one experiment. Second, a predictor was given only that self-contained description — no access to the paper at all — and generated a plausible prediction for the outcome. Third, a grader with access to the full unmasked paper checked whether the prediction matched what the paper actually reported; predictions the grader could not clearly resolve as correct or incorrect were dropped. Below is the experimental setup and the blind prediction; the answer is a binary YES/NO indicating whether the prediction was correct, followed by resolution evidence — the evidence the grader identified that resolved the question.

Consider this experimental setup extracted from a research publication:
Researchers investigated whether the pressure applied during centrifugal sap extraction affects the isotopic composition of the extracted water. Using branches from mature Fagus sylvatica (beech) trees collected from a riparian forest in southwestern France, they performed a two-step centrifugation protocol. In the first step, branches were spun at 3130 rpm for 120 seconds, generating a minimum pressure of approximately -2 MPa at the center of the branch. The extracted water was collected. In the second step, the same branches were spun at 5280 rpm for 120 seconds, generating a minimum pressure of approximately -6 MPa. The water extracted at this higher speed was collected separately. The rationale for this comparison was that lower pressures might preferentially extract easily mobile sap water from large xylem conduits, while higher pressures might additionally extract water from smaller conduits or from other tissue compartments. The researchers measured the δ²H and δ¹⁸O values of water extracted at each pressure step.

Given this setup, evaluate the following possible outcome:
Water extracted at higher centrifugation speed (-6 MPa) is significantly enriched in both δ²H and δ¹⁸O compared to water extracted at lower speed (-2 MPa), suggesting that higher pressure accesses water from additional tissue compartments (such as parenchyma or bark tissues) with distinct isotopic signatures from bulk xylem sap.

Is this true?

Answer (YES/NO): NO